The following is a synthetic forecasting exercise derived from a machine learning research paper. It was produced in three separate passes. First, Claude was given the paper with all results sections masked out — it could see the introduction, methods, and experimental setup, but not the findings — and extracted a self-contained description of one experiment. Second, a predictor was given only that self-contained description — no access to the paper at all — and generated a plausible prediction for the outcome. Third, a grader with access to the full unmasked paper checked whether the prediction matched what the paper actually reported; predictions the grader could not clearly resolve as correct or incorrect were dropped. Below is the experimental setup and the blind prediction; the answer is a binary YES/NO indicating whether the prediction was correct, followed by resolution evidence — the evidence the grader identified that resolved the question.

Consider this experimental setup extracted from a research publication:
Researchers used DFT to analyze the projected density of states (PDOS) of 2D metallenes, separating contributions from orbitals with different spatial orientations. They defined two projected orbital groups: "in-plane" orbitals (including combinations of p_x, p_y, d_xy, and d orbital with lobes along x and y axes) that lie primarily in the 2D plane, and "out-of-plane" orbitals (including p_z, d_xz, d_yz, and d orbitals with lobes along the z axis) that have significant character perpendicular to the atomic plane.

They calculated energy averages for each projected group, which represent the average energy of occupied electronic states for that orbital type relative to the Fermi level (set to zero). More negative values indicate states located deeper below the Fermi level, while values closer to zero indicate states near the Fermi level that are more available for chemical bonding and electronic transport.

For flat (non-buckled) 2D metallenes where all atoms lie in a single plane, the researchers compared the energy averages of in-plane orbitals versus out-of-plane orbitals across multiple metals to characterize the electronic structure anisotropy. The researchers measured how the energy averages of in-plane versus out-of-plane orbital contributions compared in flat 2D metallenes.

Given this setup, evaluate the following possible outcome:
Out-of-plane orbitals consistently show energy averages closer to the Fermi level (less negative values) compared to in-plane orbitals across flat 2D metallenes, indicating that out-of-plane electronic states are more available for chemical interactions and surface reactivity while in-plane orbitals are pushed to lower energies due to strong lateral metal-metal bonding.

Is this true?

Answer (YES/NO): YES